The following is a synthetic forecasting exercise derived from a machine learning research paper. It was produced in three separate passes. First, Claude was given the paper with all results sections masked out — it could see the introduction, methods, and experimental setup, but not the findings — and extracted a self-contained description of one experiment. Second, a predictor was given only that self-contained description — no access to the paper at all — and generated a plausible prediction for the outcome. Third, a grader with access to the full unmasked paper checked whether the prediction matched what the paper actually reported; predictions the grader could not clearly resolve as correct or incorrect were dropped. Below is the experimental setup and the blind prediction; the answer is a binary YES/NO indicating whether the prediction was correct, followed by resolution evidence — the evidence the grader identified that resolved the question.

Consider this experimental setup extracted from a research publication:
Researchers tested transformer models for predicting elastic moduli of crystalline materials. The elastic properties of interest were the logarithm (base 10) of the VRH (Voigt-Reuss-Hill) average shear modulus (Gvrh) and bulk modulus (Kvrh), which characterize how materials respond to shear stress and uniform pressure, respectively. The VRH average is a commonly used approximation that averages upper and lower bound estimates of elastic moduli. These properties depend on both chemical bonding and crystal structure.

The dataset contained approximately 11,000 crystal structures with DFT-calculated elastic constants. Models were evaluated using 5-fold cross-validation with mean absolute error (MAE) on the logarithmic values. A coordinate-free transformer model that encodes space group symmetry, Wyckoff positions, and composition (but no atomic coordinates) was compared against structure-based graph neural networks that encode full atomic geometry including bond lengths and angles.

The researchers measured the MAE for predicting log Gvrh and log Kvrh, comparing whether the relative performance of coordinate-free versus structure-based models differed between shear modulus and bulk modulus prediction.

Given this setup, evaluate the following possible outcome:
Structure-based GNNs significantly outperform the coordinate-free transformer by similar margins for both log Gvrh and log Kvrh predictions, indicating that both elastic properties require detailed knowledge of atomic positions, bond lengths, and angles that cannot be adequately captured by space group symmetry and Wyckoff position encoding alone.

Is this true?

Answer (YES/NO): NO